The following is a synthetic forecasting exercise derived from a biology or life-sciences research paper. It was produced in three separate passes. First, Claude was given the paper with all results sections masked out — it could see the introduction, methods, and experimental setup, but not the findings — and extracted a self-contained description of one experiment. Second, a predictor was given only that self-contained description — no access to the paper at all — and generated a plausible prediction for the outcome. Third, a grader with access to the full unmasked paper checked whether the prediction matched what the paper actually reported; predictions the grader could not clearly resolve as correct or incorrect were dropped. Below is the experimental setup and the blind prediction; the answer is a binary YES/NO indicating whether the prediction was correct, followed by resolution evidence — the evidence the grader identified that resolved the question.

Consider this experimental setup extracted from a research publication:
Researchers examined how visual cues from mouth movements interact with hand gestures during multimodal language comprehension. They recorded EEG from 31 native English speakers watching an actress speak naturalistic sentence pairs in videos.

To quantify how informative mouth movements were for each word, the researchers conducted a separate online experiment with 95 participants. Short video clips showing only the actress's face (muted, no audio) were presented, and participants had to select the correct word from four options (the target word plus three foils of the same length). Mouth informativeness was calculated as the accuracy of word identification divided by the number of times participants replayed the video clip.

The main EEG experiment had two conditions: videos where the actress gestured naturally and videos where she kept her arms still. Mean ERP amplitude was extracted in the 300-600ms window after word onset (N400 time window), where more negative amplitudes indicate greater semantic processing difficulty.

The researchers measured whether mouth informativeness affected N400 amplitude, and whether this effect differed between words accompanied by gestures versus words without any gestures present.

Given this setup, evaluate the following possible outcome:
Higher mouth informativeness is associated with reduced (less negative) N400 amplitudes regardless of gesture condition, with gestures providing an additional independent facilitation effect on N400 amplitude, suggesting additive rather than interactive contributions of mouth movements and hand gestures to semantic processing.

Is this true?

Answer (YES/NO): NO